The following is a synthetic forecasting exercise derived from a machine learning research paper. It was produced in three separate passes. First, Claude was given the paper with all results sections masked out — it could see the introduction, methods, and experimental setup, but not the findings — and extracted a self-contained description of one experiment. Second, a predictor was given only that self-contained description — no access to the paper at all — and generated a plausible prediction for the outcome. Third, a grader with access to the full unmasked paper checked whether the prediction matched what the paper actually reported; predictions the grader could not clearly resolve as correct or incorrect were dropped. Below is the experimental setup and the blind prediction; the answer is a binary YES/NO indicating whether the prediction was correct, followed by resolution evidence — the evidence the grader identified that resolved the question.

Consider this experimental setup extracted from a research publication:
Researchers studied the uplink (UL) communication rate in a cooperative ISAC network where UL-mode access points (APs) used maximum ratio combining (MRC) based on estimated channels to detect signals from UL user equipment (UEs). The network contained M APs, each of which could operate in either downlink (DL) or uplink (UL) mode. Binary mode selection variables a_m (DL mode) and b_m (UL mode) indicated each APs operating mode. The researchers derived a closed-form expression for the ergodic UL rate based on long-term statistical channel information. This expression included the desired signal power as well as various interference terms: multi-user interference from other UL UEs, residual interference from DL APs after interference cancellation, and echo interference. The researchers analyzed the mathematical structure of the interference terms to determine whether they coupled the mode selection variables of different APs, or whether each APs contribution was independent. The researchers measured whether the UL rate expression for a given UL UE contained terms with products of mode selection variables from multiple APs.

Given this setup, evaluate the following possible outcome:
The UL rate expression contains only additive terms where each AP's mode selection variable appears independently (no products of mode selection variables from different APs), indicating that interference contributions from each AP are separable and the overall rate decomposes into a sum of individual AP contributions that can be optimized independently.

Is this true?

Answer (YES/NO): NO